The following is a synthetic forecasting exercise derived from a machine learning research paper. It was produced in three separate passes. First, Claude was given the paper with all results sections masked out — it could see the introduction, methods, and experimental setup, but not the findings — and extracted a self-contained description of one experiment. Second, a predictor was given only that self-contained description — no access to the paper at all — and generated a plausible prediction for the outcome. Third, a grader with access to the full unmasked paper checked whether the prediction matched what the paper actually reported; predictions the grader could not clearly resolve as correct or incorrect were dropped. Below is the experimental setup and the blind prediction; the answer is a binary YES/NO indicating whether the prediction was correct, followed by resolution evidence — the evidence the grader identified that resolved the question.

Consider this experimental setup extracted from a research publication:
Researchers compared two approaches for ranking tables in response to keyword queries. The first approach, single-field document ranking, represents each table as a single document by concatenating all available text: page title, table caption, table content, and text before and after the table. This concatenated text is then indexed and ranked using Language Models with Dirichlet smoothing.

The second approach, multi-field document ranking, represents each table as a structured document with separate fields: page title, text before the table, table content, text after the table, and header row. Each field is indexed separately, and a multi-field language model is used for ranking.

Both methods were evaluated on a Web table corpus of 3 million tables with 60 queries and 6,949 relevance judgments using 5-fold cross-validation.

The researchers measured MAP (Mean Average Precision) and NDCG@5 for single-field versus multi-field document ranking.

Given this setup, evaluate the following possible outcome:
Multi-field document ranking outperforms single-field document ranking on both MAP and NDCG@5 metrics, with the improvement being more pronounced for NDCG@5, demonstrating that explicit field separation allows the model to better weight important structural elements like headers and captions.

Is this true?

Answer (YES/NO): YES